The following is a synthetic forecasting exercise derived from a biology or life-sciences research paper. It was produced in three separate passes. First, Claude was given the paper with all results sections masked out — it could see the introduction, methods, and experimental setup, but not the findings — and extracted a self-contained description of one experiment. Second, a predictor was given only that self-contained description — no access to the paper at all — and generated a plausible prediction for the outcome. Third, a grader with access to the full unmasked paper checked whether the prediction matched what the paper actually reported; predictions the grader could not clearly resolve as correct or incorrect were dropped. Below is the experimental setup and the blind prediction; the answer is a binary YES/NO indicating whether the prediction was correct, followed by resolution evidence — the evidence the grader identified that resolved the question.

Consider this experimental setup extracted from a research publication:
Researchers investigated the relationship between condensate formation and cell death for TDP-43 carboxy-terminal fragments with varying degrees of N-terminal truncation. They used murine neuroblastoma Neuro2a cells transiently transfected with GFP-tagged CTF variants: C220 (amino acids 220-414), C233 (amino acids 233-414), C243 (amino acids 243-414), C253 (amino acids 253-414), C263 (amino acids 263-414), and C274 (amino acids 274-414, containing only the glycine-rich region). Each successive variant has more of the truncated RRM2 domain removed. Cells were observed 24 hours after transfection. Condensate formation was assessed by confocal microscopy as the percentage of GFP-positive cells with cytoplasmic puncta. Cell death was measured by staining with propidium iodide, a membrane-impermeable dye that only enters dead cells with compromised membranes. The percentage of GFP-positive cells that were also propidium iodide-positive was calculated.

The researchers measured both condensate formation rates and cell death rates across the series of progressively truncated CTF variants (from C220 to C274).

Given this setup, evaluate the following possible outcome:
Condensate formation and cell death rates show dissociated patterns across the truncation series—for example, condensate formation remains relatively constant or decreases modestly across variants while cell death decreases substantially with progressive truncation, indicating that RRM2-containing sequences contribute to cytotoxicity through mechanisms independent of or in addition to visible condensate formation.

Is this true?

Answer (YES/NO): NO